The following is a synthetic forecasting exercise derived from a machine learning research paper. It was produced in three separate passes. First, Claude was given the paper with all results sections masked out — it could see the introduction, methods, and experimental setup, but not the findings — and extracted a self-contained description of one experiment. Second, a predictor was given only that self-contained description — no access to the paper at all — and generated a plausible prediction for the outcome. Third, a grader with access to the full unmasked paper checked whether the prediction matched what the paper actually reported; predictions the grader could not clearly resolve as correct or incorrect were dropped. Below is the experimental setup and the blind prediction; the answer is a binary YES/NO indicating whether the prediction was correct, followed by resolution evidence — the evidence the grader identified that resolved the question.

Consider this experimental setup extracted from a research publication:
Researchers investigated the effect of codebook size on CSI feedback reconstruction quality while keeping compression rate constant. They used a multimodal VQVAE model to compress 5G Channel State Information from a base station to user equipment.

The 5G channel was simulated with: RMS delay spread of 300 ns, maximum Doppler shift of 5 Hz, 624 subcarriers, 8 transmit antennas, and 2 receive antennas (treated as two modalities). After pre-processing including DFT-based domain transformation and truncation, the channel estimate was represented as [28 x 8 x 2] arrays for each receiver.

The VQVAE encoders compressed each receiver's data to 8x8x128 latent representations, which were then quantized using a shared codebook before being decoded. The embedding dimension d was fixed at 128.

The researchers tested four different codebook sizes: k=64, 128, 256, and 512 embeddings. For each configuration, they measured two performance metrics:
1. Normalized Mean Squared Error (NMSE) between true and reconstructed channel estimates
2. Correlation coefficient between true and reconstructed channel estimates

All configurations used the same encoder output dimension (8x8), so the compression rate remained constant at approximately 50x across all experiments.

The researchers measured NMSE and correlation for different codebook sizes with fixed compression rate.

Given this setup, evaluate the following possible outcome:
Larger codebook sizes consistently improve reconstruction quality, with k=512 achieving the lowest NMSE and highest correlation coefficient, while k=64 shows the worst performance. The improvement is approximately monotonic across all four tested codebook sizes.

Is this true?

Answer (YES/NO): NO